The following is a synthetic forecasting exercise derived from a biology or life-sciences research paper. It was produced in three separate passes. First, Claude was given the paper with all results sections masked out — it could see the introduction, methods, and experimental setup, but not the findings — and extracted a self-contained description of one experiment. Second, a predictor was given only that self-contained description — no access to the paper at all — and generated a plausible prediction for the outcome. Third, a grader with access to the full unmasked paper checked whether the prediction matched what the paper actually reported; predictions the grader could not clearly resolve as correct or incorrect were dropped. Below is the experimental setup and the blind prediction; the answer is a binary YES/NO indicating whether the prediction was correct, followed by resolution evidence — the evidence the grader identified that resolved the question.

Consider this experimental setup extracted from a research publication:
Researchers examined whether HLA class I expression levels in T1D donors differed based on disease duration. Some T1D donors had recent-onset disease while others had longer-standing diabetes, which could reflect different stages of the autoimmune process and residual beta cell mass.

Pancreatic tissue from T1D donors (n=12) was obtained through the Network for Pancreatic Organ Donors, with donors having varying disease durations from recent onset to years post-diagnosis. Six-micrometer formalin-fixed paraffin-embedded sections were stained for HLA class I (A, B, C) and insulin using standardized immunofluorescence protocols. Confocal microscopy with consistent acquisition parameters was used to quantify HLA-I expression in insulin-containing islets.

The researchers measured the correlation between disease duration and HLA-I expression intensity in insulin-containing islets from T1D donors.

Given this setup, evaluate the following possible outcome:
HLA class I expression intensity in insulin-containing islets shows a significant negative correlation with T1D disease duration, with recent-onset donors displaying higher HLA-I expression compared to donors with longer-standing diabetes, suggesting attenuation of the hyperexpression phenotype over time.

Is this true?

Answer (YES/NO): NO